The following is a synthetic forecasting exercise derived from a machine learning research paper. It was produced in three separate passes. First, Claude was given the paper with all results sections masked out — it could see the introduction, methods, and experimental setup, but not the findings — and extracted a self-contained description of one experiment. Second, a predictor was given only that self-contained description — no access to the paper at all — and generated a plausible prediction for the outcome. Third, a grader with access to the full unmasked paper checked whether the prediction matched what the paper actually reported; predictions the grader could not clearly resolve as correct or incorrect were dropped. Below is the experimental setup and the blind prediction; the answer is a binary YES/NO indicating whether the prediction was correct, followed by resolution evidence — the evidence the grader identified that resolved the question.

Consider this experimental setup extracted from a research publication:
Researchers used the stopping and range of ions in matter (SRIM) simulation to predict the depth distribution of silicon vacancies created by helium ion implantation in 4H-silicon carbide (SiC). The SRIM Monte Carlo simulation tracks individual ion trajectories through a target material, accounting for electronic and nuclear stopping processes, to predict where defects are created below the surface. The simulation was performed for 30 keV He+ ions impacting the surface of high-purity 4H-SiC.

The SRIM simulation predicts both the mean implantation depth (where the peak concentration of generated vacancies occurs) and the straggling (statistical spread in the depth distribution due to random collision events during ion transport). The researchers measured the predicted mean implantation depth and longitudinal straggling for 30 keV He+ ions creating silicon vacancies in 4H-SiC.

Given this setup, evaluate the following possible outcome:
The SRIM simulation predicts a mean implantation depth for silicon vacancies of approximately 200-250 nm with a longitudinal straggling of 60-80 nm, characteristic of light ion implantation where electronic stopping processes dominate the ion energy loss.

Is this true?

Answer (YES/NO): NO